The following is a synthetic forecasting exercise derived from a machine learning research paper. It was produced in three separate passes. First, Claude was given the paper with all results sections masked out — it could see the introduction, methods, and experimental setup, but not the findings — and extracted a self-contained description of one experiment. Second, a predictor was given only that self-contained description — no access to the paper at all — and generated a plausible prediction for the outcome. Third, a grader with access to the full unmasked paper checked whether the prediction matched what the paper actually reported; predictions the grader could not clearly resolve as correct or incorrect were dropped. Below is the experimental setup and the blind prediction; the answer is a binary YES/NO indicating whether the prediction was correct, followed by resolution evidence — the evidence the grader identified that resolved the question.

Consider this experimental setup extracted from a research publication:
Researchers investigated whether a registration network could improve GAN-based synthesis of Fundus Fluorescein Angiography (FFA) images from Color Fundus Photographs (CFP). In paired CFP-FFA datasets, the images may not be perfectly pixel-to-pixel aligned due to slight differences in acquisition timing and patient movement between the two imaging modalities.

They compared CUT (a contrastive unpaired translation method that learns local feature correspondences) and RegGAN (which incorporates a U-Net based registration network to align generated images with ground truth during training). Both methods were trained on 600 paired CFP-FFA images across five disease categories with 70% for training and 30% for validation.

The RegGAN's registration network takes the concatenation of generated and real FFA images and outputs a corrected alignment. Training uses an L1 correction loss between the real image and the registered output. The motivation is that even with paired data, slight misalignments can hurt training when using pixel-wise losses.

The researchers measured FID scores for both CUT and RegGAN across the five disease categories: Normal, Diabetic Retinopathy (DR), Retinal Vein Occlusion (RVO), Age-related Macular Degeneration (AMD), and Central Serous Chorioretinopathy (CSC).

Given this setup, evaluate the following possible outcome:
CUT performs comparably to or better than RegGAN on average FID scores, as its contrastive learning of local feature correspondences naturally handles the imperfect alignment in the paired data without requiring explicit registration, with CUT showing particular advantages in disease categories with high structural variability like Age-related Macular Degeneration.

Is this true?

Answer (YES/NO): NO